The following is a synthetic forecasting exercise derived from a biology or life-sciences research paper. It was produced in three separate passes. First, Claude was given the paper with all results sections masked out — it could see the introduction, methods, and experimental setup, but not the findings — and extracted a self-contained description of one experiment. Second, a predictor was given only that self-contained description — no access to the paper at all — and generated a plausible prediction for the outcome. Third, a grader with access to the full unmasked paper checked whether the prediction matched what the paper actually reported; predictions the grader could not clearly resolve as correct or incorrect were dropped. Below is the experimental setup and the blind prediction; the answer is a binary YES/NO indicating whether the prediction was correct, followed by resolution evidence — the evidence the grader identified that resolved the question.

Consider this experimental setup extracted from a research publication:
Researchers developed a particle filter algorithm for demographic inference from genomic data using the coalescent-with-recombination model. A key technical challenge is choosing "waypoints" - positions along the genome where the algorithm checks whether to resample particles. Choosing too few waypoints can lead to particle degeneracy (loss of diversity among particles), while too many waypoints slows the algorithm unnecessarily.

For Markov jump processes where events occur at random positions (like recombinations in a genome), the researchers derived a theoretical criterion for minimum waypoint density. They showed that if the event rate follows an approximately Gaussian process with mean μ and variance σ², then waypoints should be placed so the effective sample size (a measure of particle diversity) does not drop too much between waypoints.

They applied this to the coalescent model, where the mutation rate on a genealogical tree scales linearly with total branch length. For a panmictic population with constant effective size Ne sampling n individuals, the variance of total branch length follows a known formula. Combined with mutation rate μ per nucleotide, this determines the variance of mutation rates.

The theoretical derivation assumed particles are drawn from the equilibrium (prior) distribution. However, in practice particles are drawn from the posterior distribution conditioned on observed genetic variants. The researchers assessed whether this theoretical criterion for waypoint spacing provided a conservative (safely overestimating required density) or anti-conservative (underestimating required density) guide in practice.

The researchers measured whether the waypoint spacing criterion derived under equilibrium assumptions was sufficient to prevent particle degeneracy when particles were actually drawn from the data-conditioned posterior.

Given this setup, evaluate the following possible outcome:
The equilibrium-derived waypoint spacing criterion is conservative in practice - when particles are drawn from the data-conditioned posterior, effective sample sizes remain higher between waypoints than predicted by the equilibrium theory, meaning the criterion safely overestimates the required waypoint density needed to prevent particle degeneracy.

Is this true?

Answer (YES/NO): YES